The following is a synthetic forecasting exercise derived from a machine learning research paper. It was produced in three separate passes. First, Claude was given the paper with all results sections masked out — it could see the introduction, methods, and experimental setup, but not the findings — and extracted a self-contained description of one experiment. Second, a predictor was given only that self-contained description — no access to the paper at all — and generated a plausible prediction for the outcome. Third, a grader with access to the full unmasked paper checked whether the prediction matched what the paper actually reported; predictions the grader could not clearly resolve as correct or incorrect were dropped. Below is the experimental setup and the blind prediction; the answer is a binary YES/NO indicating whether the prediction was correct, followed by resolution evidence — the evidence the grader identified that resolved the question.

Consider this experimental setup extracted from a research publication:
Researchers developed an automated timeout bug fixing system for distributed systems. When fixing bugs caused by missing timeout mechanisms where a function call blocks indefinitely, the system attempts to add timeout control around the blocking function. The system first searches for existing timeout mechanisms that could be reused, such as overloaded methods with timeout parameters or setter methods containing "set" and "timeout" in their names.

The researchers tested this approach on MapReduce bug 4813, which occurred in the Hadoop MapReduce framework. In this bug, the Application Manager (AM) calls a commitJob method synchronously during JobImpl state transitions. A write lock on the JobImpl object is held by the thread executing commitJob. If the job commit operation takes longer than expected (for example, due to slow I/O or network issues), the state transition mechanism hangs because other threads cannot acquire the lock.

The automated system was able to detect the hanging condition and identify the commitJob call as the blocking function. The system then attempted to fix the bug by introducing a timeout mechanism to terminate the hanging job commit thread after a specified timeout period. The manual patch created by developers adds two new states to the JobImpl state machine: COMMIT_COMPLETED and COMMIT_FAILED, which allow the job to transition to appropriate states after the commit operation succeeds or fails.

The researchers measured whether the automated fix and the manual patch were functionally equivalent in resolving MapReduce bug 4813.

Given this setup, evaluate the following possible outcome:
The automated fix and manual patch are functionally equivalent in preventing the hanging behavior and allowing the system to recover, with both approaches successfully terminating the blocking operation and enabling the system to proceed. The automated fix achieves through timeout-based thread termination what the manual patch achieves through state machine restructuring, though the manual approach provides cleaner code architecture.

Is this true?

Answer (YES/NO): NO